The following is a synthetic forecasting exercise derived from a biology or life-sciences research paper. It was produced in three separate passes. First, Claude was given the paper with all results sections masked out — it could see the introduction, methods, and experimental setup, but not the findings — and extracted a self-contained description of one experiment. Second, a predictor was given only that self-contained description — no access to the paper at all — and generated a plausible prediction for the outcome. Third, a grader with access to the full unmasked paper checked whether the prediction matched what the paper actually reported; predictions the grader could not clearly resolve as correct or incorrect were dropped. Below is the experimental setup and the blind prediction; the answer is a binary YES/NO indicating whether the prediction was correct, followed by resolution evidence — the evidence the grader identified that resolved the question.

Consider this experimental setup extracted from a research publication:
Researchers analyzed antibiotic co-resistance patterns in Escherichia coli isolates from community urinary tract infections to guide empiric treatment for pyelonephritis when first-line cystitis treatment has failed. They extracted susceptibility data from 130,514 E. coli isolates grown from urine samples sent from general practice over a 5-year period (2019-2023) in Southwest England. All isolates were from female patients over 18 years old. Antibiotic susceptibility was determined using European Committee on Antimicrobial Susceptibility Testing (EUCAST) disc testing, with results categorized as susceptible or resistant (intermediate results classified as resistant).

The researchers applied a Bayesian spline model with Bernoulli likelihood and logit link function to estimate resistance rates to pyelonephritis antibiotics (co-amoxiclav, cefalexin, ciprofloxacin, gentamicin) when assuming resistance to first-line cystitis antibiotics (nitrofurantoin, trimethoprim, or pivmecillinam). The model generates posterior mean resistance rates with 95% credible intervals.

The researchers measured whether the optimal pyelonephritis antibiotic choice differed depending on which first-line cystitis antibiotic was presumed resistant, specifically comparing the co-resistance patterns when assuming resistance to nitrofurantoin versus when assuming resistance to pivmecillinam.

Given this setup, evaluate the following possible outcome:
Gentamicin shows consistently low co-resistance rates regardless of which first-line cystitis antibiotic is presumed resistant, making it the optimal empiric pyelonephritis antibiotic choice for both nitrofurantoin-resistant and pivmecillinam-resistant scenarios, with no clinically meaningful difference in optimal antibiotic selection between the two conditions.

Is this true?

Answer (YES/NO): NO